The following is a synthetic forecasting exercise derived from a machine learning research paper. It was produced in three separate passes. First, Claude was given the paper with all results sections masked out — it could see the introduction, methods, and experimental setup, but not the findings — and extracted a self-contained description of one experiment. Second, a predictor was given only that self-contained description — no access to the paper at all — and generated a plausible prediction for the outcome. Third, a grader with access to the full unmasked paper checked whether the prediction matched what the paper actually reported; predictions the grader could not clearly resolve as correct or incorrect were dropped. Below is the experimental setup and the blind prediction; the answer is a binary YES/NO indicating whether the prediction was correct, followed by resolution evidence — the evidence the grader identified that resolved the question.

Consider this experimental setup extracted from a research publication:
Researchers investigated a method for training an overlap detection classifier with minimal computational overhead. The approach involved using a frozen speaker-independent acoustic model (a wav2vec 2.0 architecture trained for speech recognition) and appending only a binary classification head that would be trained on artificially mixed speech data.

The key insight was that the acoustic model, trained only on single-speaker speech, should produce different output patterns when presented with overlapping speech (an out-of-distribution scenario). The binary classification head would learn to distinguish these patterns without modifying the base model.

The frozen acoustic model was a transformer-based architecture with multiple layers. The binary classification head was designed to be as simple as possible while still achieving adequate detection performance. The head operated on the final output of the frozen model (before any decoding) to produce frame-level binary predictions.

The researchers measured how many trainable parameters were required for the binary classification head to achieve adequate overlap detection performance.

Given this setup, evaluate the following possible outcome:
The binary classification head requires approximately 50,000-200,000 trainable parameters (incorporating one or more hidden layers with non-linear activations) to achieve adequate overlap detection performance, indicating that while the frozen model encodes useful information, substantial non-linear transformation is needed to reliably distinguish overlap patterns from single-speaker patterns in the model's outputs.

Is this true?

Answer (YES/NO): NO